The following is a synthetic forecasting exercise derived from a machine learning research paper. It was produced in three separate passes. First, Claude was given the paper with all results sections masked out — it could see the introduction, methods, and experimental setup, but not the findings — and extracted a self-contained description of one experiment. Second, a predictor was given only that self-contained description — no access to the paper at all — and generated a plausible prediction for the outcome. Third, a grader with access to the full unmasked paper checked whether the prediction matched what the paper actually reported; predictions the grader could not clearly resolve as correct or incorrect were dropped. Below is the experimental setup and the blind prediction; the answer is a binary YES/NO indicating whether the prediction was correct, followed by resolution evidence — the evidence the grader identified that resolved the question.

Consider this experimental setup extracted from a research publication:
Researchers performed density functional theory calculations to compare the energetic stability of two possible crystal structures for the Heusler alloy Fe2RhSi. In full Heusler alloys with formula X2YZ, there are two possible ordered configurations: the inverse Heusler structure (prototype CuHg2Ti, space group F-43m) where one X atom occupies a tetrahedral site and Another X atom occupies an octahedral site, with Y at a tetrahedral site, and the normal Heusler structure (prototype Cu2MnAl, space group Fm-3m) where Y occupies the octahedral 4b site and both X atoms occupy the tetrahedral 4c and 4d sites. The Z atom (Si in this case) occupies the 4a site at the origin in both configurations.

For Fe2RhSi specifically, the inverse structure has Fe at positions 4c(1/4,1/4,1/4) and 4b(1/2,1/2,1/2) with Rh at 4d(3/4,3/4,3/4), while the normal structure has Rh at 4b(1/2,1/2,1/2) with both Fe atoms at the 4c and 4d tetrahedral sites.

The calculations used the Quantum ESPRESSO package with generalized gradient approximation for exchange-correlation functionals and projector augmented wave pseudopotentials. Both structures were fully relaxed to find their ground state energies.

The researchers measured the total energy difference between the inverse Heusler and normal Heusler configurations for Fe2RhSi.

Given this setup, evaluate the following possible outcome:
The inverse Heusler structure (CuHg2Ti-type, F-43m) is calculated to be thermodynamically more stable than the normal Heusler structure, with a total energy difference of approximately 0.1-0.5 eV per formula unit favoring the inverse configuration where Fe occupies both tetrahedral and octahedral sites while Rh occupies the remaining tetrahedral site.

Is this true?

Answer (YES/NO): NO